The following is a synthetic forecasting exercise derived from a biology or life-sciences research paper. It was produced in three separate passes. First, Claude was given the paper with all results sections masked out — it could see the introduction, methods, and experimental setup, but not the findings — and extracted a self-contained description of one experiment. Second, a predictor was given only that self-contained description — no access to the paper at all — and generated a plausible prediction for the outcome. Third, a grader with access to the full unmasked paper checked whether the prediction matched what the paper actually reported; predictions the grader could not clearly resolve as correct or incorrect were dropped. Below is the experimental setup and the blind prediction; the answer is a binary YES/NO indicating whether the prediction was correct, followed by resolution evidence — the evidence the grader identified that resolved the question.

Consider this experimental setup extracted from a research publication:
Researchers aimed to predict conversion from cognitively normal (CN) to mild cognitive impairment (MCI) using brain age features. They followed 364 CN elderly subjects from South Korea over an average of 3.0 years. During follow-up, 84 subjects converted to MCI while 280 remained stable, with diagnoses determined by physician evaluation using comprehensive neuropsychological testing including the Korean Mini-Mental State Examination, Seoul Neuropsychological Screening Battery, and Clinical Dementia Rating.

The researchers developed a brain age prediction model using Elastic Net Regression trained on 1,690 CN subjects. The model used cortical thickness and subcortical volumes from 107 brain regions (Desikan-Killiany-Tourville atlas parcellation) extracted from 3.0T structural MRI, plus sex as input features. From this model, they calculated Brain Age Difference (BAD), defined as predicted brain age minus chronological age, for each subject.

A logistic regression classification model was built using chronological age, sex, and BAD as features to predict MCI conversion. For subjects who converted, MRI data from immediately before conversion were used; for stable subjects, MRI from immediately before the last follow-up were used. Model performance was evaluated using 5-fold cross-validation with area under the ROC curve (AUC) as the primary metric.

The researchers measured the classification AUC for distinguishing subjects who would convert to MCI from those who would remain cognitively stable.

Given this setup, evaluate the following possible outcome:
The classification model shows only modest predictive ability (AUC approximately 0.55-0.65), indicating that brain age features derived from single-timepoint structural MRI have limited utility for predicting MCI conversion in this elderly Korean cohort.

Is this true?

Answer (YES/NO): NO